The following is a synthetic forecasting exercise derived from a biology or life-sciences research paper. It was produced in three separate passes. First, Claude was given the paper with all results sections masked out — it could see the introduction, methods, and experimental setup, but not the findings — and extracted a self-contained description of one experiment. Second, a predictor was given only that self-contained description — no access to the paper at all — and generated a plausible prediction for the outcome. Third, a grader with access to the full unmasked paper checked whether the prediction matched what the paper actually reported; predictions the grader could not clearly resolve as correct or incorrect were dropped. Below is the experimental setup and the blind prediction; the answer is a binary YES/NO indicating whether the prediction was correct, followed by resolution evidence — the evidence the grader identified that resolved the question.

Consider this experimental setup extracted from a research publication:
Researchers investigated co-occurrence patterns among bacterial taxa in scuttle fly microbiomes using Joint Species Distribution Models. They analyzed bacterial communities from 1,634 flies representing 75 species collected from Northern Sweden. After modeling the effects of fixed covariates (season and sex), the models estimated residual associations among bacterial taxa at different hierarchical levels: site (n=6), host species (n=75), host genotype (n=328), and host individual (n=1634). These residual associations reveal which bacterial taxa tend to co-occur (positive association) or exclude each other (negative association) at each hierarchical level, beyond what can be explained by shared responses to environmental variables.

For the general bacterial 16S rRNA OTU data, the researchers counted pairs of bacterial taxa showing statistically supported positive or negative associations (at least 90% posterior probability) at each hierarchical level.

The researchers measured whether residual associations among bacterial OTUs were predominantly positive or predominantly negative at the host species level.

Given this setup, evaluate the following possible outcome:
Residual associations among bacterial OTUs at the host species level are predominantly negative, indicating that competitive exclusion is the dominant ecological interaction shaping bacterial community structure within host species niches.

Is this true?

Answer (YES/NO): NO